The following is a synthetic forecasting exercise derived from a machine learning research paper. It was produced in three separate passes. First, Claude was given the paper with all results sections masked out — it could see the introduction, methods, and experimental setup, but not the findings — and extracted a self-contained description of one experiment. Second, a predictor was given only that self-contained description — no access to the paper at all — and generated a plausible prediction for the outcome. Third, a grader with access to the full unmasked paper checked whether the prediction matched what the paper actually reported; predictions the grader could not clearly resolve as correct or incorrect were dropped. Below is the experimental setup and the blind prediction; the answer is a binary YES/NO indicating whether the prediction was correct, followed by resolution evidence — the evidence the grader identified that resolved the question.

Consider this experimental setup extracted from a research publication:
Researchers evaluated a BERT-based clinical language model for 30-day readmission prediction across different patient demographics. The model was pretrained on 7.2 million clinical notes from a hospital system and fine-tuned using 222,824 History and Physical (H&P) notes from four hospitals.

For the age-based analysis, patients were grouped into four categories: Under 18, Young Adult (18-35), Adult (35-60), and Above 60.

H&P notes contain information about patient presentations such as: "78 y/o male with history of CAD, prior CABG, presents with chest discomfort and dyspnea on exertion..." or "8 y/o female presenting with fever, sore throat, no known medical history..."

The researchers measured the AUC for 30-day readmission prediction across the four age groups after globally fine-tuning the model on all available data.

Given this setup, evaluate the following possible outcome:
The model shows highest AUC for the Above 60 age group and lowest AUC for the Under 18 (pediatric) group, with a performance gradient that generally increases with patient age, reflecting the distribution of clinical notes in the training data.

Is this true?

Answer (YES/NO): NO